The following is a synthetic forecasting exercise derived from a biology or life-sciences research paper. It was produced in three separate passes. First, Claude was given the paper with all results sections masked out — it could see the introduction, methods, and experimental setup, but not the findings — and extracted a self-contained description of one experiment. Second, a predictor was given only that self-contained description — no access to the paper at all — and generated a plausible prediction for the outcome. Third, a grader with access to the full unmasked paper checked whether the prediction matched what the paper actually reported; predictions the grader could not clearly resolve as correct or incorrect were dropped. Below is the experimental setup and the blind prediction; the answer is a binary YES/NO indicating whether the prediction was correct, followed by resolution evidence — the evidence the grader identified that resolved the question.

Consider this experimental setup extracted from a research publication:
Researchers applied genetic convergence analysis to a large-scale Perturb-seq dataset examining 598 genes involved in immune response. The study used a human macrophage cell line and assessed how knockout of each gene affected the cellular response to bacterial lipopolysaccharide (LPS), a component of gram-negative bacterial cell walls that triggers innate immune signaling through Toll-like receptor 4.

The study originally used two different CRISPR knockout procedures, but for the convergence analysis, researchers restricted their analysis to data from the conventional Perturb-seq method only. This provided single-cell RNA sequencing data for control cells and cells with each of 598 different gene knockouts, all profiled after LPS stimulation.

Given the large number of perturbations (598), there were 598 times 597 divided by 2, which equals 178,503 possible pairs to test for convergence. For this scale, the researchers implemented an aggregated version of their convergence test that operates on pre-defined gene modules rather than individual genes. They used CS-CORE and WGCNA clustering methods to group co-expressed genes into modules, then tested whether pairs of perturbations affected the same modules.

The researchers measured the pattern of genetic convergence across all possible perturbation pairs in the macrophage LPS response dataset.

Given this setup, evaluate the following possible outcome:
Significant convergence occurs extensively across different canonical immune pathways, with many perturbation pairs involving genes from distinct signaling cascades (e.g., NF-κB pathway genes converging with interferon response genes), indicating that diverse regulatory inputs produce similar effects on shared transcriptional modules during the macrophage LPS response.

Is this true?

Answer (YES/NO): NO